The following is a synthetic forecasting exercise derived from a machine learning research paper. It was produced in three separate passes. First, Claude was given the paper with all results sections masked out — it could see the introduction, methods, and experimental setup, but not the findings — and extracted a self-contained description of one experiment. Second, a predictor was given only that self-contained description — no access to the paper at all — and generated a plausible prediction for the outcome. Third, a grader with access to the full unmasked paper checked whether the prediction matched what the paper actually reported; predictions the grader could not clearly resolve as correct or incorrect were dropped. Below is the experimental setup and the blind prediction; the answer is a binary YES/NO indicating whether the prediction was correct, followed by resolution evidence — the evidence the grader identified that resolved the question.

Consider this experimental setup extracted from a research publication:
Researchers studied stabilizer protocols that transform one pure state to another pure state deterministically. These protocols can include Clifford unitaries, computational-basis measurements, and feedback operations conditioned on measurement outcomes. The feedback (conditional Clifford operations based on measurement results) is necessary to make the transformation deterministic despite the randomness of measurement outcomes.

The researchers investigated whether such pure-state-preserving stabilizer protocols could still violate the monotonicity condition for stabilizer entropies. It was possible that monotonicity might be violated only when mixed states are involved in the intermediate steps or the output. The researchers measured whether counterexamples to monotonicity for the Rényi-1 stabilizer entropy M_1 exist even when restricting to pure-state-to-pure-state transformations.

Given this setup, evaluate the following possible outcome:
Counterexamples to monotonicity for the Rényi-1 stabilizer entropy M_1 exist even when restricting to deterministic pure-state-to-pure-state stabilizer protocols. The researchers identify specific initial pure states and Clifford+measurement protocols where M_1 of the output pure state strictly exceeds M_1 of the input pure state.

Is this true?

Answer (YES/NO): YES